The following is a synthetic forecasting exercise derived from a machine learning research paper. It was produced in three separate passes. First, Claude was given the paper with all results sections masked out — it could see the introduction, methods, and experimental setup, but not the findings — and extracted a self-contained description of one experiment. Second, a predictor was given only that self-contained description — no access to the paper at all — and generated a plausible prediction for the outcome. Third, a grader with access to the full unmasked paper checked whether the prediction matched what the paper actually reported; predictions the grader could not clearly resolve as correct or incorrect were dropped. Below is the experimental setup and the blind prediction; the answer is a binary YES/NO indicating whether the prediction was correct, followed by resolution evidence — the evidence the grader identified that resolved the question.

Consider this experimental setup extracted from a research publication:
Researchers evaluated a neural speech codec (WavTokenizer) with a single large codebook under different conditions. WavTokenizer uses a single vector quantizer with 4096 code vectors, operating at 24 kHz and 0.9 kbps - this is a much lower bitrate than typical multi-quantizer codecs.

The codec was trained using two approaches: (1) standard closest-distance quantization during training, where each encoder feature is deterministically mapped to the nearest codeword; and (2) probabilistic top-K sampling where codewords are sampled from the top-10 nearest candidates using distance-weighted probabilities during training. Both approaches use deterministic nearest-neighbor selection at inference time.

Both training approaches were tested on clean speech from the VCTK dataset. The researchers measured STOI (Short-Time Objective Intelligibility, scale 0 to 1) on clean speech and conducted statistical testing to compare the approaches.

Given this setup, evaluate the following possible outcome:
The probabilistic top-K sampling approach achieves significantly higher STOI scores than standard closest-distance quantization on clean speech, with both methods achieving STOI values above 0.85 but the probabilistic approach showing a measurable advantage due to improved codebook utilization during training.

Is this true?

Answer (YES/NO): NO